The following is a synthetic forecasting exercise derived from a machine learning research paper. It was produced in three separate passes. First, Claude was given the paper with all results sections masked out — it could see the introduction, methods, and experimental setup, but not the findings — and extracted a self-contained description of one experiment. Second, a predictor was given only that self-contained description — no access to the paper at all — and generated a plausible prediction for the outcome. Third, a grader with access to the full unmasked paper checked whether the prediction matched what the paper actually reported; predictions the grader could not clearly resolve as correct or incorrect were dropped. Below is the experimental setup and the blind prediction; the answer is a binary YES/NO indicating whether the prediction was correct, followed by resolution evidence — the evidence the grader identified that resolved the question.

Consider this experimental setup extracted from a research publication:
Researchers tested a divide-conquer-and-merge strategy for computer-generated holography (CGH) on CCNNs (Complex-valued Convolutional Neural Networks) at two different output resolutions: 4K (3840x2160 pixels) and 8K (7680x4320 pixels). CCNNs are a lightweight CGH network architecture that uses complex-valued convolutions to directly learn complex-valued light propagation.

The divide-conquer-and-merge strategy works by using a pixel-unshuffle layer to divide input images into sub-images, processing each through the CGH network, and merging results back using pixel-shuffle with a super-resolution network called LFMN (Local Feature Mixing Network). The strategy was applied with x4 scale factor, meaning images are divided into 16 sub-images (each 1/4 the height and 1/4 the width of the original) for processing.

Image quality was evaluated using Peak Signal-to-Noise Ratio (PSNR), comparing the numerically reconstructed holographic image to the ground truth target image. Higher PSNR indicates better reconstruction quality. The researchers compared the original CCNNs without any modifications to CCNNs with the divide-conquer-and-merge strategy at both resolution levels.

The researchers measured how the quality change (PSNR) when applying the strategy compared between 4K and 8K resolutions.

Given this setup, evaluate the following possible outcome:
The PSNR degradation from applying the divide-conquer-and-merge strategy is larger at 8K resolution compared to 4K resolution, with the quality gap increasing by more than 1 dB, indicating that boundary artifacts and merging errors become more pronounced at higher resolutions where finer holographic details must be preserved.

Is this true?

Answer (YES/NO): NO